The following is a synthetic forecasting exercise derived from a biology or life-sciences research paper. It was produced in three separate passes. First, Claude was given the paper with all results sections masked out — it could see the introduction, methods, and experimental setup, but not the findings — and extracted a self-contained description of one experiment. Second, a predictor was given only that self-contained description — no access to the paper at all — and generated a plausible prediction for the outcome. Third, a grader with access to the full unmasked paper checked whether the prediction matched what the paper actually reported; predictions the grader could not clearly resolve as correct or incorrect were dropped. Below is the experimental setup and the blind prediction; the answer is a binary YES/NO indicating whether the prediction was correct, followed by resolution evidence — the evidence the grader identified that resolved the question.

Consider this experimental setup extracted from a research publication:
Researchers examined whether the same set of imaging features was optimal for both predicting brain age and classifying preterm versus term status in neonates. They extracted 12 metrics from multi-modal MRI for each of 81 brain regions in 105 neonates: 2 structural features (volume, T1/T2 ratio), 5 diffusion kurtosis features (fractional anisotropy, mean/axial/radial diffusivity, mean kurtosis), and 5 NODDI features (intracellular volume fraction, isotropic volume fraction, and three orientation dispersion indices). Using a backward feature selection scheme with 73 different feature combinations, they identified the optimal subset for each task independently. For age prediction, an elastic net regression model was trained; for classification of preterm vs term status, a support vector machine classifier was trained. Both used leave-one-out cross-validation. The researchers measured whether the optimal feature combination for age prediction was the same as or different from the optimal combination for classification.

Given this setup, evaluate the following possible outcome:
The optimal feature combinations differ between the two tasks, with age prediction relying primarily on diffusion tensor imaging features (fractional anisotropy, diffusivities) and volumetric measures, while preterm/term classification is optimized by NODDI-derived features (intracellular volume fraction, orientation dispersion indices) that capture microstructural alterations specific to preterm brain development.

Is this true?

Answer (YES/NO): NO